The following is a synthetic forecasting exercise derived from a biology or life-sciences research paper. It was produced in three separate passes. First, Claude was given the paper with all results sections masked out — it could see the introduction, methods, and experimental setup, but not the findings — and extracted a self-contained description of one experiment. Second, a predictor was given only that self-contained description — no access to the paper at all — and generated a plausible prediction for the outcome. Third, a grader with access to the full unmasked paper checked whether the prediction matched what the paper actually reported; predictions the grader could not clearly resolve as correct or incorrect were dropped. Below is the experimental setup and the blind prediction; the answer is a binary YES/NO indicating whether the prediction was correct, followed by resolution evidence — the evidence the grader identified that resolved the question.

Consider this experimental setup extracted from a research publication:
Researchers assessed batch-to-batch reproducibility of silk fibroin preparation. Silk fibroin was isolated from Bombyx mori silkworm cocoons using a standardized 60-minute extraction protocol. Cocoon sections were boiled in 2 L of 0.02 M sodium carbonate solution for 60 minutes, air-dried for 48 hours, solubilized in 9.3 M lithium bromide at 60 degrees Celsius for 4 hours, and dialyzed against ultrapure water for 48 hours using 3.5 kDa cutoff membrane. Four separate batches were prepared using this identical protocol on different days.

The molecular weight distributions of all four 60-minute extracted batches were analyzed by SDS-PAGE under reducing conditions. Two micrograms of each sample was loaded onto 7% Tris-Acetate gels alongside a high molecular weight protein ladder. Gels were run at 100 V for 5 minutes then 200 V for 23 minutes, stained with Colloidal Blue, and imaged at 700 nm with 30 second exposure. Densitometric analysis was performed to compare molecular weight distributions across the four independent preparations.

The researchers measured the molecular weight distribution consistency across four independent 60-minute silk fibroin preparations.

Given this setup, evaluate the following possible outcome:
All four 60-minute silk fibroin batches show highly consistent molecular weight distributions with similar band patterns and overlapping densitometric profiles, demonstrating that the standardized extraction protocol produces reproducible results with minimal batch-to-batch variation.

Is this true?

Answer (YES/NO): YES